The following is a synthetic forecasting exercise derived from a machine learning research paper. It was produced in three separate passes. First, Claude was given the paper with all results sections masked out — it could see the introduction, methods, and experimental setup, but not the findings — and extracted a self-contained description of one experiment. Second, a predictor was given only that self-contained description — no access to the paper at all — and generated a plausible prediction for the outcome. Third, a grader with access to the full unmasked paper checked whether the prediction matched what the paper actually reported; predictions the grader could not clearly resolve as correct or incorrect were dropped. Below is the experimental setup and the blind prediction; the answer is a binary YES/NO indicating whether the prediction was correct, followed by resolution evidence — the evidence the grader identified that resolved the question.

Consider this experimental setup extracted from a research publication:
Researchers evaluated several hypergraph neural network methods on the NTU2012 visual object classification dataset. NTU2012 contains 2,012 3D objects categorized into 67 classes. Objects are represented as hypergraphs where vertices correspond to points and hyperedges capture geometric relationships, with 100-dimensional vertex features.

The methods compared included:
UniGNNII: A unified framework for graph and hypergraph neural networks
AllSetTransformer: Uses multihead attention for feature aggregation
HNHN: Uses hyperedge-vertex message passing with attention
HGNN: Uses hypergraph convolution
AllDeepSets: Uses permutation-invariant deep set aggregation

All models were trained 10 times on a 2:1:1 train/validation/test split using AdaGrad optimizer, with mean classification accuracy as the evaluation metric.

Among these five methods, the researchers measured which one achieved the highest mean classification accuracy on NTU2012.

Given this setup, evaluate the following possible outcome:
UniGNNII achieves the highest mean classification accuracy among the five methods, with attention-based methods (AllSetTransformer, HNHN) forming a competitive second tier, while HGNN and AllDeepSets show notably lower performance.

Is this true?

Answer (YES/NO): NO